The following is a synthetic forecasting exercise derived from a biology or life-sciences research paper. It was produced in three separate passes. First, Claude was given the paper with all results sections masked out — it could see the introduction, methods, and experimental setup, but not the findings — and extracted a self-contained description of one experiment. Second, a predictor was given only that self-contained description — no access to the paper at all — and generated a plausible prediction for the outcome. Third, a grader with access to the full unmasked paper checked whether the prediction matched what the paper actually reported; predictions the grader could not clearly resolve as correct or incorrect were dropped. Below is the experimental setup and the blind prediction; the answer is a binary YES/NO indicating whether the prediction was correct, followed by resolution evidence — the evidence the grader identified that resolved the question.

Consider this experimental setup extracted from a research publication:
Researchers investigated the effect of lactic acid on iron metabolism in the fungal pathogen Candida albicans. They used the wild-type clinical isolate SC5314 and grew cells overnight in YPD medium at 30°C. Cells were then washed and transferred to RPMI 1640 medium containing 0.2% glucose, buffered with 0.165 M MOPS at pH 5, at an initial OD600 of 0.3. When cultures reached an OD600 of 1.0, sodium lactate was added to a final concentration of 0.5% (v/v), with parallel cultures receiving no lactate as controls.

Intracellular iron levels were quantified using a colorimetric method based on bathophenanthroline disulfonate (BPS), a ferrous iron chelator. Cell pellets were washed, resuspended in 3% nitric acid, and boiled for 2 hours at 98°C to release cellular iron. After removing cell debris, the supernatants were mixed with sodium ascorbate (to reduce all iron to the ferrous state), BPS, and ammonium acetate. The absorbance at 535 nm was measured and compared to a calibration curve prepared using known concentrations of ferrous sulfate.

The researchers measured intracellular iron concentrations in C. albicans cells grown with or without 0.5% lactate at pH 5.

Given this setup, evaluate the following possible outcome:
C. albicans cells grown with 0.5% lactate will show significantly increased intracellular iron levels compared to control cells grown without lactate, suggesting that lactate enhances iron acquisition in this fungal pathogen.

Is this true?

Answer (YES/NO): YES